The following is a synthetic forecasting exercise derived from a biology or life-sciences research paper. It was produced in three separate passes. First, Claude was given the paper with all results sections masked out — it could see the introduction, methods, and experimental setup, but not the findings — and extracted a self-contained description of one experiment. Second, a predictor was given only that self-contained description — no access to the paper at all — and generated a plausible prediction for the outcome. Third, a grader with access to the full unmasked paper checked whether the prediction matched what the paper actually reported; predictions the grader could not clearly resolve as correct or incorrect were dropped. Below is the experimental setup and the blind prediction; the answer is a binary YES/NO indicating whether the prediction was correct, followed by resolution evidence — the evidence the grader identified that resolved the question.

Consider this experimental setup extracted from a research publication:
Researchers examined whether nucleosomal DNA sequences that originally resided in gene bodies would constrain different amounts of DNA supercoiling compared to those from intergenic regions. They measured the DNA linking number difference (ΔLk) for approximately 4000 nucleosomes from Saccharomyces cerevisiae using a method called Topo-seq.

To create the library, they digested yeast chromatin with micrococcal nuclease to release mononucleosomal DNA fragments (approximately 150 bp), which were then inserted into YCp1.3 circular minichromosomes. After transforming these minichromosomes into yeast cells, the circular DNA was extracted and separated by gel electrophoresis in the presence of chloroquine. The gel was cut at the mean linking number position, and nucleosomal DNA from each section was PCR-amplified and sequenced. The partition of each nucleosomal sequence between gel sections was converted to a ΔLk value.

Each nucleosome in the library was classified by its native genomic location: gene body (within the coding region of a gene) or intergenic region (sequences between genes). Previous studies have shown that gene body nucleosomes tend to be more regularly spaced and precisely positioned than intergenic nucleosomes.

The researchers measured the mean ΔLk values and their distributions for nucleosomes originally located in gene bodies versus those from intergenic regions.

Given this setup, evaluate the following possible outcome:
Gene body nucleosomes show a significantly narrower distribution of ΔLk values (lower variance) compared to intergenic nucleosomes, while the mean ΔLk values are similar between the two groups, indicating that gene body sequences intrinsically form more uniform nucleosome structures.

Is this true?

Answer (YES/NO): NO